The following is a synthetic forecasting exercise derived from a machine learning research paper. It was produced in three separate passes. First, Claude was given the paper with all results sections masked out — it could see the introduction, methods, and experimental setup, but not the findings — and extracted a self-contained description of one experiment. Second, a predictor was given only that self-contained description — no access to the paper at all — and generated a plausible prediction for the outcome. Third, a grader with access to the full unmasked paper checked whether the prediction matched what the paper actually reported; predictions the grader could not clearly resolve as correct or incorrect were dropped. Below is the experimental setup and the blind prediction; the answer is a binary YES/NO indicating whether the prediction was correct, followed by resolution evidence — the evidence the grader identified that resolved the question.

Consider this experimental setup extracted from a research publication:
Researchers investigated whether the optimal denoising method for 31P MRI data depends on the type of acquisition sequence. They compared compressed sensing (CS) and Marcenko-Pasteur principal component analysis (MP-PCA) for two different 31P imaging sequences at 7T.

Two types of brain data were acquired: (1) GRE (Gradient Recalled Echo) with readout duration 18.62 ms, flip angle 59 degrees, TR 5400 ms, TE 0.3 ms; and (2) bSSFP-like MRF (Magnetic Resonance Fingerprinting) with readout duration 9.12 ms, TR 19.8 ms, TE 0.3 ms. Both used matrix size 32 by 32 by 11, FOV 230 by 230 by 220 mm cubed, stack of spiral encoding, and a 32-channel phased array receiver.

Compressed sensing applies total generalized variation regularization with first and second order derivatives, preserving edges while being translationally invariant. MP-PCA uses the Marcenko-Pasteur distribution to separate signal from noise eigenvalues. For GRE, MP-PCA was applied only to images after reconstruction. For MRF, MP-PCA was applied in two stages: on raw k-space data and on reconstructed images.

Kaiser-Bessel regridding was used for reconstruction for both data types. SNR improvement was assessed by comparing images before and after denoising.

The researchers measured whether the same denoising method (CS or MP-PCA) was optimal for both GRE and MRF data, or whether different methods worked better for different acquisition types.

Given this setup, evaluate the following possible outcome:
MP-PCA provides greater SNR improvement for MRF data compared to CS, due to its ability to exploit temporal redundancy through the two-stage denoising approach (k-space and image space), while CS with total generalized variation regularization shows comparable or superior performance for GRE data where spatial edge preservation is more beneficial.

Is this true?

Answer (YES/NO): NO